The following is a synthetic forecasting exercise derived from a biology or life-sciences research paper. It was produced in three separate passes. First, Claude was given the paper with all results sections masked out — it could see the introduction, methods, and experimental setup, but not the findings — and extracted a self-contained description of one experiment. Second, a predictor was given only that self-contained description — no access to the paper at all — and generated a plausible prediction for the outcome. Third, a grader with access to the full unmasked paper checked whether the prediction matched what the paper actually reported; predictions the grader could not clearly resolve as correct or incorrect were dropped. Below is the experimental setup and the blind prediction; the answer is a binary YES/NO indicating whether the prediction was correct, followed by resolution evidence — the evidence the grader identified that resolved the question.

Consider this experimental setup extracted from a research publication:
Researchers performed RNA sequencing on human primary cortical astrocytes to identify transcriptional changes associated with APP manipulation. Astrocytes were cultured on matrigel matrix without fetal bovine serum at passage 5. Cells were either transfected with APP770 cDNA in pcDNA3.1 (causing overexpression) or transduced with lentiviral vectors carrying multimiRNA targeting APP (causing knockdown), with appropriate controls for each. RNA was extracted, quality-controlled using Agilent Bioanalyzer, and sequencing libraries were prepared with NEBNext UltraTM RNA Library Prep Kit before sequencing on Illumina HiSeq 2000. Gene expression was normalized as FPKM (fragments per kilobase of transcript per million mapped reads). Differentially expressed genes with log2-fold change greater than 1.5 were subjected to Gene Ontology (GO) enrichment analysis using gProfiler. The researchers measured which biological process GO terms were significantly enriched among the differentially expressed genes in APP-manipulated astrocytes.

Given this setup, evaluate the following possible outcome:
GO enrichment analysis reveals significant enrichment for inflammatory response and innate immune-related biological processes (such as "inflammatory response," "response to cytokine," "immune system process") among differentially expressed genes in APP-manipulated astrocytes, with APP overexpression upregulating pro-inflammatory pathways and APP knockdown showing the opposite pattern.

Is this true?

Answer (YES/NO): YES